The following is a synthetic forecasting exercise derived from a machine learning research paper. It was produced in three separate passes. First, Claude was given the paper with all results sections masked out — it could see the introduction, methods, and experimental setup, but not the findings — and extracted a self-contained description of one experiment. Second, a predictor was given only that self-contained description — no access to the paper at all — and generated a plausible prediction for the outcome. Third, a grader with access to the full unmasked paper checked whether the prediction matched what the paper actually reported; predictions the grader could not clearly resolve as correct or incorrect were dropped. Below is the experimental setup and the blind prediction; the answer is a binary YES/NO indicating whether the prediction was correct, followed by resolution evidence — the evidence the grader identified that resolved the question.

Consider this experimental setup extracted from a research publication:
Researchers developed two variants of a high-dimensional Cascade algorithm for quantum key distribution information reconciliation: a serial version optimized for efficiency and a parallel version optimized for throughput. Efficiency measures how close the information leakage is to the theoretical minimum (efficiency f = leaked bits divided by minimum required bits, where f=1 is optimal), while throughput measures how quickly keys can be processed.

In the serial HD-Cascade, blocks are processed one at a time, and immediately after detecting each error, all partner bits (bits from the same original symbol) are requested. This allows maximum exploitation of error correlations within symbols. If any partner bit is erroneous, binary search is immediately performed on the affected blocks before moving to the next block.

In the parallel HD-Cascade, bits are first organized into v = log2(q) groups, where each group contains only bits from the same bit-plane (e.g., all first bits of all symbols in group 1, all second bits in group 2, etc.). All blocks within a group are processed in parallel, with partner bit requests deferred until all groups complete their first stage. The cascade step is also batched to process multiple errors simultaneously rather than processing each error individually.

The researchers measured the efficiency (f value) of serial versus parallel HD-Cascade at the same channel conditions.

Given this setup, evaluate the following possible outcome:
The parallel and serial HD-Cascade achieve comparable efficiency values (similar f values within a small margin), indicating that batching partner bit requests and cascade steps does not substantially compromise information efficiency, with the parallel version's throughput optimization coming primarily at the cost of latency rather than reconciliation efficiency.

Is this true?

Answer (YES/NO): NO